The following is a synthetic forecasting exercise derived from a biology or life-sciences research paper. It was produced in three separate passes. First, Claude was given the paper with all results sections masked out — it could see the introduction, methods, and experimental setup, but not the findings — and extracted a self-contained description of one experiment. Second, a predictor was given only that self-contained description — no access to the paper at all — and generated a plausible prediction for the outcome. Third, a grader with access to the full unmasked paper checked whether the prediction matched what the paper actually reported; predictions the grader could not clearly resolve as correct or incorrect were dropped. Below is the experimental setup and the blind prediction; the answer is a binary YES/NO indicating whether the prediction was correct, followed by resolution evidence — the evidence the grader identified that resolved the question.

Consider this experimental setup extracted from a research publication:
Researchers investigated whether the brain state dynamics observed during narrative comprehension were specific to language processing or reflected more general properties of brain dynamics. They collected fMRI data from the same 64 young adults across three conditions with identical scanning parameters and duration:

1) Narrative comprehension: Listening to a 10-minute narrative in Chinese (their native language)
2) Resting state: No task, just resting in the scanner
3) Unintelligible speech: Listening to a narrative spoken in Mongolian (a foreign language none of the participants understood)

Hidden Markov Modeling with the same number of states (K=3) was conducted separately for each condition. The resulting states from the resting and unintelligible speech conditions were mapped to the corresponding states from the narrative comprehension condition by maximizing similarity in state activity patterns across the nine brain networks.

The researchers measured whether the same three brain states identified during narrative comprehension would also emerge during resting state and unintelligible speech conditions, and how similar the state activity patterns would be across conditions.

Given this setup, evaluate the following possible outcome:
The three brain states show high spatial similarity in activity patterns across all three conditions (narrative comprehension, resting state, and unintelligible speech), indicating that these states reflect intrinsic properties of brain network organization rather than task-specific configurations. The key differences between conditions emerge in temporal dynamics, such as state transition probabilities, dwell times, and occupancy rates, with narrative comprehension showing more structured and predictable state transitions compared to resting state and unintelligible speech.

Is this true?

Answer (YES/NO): NO